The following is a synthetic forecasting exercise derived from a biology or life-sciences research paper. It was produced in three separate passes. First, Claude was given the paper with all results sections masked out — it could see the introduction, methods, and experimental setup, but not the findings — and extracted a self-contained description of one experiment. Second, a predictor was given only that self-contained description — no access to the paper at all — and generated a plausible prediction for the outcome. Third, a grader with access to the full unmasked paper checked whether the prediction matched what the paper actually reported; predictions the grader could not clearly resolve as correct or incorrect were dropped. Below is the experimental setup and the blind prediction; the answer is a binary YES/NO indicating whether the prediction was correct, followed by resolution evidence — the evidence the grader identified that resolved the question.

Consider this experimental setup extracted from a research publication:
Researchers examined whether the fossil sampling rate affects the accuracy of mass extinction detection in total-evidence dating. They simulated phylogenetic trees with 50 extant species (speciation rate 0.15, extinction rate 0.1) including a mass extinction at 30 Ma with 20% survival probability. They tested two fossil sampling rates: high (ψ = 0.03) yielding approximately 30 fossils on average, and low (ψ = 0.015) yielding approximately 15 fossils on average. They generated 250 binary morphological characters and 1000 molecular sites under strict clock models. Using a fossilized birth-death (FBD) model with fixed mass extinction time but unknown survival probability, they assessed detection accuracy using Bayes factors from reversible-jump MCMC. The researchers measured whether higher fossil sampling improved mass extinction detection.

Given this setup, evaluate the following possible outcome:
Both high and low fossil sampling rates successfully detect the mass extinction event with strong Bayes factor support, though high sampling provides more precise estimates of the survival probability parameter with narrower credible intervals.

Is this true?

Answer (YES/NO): NO